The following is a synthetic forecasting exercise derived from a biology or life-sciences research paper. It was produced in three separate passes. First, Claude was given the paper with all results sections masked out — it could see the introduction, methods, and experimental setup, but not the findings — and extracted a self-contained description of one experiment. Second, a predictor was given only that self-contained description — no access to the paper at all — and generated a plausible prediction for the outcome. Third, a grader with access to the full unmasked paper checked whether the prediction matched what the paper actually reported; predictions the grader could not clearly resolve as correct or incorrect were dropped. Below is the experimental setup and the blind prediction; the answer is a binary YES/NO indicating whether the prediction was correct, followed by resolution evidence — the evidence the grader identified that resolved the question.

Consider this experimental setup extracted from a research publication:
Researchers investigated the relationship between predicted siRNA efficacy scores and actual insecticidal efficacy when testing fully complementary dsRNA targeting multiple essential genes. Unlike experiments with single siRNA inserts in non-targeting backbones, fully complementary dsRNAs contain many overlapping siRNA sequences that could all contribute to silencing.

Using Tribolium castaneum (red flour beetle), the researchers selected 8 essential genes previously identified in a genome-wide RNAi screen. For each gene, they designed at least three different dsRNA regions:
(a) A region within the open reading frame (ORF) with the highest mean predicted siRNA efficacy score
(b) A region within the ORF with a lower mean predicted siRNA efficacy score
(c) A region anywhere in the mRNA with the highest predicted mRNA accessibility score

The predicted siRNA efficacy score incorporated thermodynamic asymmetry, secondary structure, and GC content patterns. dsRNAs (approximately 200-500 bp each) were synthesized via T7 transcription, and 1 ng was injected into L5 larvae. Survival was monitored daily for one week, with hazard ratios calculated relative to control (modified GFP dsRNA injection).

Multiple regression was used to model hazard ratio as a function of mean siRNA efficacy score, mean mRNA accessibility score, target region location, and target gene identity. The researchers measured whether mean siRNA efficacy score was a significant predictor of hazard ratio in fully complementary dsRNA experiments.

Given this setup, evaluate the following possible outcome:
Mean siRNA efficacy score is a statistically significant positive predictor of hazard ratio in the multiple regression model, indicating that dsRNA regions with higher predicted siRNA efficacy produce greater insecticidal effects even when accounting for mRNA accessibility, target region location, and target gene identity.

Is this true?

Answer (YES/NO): YES